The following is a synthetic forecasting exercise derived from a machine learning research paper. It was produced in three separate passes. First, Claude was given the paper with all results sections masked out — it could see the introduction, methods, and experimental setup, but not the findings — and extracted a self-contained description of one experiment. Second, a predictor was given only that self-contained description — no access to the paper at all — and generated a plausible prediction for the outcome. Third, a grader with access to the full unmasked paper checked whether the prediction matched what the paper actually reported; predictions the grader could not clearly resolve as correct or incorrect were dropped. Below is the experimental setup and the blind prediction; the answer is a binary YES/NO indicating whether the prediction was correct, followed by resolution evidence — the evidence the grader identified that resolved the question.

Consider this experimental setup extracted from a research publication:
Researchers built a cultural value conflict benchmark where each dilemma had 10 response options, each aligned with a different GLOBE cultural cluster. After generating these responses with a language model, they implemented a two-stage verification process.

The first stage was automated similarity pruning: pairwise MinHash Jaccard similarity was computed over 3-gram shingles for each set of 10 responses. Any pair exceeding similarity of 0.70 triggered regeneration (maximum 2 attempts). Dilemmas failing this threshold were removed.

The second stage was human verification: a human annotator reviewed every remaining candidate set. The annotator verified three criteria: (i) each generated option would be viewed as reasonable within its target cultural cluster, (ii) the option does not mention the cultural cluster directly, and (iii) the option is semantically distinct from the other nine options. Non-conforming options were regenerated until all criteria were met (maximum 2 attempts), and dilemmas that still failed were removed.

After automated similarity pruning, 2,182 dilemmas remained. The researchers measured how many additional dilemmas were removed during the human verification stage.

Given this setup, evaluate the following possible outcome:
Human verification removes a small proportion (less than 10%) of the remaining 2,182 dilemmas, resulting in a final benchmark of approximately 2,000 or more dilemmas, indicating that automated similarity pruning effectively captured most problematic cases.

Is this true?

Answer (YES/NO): NO